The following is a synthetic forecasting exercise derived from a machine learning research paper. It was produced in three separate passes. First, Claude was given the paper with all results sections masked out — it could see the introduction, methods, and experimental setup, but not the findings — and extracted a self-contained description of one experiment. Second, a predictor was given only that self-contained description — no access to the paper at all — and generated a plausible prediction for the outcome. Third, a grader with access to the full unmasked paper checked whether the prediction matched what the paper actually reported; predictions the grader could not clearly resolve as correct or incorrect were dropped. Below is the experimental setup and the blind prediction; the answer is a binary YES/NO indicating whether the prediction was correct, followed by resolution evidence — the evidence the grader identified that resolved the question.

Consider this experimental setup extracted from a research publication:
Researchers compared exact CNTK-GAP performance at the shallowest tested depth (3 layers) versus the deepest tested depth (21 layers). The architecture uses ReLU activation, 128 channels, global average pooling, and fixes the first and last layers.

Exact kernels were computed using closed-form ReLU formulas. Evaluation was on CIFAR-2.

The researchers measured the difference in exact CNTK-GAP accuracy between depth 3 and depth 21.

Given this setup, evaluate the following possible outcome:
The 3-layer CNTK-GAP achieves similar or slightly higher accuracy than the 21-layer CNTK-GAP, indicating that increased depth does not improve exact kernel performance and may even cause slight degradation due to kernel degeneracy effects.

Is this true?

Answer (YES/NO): NO